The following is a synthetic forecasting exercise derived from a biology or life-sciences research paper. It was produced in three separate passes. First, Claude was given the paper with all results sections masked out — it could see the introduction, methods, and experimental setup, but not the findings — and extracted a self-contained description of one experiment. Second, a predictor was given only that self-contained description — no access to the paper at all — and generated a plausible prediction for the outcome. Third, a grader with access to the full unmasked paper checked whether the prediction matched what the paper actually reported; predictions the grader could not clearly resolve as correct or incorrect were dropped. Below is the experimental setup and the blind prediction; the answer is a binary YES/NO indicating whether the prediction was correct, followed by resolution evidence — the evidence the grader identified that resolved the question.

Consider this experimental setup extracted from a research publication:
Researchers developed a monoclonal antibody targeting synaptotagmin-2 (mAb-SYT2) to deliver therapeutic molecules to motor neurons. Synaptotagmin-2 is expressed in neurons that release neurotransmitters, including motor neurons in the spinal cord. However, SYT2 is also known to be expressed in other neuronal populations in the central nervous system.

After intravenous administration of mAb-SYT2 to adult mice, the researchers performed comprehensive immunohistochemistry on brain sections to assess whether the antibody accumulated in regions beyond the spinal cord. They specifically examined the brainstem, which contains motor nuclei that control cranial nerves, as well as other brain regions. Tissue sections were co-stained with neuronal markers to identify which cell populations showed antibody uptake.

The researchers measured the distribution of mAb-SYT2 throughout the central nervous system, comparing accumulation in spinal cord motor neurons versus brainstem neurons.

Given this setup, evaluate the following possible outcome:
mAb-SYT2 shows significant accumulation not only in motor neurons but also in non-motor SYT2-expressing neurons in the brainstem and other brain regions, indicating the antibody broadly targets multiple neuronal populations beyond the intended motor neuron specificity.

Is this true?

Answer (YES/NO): NO